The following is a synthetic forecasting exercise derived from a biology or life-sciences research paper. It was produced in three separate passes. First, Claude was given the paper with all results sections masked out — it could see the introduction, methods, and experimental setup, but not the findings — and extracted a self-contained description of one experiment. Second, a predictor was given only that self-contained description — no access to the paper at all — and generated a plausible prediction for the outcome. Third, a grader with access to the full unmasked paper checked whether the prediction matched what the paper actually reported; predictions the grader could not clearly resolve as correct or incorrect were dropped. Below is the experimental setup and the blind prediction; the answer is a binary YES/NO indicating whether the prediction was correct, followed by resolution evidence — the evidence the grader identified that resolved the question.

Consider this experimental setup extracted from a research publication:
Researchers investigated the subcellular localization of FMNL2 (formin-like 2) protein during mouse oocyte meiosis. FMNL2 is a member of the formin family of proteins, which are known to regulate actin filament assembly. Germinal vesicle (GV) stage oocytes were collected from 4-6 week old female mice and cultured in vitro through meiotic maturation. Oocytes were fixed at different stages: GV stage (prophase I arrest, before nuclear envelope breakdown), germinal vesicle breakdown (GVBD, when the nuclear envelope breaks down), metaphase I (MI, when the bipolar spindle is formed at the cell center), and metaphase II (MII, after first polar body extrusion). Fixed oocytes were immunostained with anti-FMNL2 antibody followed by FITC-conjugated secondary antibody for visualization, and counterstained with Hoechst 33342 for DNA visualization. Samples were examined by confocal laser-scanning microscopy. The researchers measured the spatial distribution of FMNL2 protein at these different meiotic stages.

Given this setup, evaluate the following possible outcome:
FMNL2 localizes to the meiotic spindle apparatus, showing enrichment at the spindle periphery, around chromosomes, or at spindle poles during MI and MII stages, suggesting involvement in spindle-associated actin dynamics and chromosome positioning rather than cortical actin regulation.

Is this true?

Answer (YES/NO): NO